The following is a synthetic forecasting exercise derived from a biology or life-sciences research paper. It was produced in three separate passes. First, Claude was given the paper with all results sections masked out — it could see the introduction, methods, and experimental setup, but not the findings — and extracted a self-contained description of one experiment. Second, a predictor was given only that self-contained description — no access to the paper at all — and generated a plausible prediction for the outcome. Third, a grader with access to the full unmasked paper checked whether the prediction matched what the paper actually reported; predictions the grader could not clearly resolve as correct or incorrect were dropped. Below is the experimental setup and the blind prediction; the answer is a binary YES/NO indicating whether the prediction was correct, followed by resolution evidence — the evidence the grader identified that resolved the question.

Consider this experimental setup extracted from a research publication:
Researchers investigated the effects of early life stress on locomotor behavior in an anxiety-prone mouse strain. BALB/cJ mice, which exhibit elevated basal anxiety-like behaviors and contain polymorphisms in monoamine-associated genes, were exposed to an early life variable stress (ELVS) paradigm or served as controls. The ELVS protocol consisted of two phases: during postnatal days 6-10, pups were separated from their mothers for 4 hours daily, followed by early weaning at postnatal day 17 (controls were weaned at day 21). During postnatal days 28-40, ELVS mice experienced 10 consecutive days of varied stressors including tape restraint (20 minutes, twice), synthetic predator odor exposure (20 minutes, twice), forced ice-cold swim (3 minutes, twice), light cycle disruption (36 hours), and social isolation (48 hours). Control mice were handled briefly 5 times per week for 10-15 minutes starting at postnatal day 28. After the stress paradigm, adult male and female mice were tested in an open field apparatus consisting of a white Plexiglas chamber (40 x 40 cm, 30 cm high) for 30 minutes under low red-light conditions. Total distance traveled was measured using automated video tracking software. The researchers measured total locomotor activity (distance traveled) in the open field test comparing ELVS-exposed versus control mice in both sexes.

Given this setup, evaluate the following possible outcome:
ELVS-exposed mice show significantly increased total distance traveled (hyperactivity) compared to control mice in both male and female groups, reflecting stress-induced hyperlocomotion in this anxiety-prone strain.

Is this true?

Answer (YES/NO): YES